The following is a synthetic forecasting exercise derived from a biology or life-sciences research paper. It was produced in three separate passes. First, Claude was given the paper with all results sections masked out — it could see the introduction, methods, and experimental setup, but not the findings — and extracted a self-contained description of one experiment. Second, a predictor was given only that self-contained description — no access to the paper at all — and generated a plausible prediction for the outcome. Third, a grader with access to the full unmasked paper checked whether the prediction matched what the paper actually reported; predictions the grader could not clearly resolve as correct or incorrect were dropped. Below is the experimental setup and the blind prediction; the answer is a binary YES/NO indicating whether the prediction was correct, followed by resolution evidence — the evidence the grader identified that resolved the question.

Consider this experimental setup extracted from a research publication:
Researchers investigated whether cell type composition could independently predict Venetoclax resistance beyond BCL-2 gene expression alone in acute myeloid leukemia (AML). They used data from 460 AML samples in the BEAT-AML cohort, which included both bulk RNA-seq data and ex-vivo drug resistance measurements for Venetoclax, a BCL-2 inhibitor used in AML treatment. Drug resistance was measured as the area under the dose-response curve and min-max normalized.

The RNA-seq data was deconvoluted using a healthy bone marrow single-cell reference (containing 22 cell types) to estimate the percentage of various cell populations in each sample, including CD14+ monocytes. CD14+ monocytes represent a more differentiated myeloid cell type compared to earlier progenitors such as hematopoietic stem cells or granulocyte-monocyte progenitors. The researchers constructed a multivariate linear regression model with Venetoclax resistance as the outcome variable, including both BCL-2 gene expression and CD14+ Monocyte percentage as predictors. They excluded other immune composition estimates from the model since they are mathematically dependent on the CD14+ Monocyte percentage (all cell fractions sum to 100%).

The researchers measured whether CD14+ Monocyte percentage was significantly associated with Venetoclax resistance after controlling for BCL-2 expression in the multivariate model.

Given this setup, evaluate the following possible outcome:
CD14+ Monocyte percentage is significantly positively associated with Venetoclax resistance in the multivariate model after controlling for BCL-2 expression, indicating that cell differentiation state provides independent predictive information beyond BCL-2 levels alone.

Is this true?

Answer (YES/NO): YES